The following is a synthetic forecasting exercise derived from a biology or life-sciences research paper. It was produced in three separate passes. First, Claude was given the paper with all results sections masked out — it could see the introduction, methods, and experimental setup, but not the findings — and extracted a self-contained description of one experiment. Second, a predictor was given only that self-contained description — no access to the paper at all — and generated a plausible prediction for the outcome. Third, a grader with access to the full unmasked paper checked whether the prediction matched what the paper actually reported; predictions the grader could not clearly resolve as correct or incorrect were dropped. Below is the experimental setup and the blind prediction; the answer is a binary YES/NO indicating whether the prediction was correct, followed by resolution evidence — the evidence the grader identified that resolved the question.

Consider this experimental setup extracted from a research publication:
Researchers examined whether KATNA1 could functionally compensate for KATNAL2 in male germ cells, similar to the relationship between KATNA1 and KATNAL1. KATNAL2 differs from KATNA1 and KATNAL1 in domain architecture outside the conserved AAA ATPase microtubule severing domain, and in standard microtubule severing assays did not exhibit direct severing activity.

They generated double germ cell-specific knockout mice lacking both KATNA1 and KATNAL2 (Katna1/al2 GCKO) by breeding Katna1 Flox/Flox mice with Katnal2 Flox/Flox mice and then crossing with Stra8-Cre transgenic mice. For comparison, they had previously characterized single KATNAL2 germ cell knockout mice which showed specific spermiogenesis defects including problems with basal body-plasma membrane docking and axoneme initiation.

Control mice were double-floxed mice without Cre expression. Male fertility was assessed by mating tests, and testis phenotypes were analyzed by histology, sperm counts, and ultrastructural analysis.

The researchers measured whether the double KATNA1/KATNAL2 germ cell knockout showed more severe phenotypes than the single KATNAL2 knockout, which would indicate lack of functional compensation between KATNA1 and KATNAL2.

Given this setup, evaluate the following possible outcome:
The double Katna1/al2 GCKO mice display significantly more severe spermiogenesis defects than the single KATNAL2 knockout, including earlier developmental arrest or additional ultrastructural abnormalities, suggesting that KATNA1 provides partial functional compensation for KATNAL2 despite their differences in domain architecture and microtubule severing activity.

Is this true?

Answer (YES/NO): NO